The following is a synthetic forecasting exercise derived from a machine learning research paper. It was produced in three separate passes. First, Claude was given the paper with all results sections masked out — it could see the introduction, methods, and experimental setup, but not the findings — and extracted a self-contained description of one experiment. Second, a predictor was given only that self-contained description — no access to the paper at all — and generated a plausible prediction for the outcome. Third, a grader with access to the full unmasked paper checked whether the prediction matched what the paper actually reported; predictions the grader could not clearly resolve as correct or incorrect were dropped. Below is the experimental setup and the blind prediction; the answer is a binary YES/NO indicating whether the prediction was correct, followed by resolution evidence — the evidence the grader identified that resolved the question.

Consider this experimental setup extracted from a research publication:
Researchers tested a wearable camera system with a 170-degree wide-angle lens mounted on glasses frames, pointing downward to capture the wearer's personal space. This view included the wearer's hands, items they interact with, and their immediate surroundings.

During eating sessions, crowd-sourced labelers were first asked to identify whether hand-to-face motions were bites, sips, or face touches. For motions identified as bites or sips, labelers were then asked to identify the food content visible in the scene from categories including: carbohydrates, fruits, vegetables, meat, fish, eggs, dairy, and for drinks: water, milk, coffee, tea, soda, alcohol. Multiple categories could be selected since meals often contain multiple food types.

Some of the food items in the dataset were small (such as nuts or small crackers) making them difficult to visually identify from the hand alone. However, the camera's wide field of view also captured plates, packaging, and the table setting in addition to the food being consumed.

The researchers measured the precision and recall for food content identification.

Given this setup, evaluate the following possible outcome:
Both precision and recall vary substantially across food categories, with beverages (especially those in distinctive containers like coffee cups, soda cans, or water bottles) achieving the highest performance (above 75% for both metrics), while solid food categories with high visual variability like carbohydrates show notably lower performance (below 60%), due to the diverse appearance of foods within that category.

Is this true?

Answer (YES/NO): NO